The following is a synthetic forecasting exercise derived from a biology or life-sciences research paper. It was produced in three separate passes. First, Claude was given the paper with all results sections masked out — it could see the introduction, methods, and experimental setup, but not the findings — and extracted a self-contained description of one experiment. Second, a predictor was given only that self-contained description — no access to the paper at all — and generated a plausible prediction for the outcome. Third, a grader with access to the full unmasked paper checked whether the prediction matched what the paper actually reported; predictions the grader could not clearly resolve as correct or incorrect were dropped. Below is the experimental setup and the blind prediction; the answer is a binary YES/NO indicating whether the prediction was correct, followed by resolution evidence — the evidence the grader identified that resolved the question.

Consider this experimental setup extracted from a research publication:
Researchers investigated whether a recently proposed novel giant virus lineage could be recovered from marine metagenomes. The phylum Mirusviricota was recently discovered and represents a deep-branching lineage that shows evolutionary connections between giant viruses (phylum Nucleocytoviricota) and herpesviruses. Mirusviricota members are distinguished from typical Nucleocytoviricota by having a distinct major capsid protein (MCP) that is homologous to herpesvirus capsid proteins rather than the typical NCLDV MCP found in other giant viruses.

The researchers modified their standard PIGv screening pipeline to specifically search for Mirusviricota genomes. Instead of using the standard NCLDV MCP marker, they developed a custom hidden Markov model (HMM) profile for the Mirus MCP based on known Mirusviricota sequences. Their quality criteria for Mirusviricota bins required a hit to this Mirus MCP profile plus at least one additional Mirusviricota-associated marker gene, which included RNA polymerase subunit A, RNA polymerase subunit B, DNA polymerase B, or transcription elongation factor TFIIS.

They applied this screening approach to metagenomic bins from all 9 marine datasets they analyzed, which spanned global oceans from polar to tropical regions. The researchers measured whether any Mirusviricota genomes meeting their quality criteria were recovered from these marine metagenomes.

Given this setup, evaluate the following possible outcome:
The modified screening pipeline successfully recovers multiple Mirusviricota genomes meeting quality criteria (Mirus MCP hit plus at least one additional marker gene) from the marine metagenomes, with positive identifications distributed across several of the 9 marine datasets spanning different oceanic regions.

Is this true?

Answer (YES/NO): NO